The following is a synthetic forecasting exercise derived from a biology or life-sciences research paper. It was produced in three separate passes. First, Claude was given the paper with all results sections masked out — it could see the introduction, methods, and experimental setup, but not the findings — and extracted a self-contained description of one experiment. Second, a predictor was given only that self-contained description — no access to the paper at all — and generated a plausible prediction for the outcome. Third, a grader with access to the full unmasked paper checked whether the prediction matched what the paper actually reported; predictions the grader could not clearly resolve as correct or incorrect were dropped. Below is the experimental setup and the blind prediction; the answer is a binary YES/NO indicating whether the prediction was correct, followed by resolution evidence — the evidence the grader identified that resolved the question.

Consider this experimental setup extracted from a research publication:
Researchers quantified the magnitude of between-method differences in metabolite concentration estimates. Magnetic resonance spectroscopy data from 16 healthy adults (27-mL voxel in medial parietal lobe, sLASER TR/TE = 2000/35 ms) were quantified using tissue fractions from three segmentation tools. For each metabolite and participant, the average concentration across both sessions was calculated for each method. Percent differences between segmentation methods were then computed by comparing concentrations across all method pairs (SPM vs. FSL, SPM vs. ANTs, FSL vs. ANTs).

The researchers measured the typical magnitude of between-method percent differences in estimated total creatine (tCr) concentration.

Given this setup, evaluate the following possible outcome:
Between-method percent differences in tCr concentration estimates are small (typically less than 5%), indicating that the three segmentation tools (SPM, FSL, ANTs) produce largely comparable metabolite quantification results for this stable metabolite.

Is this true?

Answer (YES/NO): NO